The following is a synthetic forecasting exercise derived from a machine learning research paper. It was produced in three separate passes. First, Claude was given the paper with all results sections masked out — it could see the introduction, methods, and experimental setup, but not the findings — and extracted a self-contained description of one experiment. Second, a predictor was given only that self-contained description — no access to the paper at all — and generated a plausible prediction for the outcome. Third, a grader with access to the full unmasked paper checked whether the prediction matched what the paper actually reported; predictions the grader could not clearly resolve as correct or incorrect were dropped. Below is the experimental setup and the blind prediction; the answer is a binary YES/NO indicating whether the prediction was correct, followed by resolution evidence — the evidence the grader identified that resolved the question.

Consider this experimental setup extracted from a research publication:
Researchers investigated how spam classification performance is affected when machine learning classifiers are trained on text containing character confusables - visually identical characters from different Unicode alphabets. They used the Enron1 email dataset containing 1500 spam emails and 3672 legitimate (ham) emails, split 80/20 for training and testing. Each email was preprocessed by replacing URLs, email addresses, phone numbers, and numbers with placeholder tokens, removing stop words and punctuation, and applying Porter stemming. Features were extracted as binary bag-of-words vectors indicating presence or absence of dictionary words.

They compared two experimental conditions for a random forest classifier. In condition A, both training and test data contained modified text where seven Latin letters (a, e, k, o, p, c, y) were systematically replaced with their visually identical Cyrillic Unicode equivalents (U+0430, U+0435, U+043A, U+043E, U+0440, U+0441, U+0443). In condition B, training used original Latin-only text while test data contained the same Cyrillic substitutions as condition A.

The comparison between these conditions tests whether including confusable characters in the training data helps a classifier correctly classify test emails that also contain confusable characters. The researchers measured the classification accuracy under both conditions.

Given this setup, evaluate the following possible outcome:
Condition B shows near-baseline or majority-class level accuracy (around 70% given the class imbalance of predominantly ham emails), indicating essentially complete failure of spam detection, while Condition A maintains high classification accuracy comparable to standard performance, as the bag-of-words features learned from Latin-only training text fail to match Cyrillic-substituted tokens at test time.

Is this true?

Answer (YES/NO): NO